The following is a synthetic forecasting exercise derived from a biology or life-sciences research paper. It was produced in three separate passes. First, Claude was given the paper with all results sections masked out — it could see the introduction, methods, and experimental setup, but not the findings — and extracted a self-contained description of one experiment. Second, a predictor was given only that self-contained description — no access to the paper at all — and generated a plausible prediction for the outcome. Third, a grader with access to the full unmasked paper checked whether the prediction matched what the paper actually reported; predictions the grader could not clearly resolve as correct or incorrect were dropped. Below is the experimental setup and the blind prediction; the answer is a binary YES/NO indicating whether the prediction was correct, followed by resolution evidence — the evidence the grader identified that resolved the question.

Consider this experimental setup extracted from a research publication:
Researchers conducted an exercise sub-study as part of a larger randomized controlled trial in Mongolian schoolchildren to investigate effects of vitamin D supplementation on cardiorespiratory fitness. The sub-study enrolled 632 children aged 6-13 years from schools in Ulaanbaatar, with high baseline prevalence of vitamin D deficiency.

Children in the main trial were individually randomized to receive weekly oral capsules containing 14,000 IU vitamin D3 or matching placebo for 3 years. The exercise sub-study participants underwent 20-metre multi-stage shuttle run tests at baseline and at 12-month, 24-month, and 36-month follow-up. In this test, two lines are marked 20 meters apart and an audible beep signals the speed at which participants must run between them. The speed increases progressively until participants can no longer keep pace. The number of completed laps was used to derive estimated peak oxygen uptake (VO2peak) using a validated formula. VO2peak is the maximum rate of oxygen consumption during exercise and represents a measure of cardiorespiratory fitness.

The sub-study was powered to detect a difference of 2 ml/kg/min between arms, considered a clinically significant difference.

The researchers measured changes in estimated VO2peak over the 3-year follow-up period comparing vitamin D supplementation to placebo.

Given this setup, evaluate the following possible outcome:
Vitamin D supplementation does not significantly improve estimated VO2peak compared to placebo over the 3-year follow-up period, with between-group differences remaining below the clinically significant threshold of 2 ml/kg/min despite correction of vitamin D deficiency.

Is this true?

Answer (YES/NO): YES